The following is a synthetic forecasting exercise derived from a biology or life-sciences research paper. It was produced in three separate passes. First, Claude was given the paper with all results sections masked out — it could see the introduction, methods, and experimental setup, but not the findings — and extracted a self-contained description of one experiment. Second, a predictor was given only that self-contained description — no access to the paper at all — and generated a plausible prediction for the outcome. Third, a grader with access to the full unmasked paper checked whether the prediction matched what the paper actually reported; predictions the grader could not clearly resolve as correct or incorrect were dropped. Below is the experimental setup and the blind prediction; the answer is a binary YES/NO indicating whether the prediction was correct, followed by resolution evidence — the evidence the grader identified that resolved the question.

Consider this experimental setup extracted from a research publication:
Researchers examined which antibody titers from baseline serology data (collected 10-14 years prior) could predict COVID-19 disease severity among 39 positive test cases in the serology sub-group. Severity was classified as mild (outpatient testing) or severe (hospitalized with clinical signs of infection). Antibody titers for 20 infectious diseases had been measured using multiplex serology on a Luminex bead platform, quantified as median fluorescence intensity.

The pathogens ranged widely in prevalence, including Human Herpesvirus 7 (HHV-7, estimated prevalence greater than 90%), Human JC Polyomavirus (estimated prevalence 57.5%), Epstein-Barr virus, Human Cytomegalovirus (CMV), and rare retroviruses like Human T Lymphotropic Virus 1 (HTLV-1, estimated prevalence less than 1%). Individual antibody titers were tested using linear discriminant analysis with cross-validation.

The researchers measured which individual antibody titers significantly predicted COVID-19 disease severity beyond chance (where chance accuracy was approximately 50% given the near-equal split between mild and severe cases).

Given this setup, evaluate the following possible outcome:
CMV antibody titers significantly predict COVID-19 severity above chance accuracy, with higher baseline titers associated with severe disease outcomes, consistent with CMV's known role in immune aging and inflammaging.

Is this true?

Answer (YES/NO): NO